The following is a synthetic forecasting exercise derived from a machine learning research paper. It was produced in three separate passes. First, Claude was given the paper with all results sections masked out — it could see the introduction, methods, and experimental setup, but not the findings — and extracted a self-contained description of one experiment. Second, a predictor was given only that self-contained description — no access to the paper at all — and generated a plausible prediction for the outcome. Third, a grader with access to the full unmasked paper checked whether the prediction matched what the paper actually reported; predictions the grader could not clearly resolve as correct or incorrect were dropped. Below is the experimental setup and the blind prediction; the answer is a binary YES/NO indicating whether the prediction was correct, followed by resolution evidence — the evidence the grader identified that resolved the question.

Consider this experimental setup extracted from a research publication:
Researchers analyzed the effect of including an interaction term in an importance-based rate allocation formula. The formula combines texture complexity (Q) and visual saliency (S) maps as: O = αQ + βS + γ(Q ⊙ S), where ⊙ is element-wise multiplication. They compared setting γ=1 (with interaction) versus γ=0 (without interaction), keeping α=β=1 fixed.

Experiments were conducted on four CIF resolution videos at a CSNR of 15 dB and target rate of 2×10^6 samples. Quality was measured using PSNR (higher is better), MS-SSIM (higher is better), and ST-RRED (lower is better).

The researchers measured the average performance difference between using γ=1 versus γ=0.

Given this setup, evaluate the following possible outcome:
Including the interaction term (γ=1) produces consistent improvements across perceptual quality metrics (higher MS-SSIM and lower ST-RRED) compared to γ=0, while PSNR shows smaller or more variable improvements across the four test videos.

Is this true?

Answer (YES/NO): NO